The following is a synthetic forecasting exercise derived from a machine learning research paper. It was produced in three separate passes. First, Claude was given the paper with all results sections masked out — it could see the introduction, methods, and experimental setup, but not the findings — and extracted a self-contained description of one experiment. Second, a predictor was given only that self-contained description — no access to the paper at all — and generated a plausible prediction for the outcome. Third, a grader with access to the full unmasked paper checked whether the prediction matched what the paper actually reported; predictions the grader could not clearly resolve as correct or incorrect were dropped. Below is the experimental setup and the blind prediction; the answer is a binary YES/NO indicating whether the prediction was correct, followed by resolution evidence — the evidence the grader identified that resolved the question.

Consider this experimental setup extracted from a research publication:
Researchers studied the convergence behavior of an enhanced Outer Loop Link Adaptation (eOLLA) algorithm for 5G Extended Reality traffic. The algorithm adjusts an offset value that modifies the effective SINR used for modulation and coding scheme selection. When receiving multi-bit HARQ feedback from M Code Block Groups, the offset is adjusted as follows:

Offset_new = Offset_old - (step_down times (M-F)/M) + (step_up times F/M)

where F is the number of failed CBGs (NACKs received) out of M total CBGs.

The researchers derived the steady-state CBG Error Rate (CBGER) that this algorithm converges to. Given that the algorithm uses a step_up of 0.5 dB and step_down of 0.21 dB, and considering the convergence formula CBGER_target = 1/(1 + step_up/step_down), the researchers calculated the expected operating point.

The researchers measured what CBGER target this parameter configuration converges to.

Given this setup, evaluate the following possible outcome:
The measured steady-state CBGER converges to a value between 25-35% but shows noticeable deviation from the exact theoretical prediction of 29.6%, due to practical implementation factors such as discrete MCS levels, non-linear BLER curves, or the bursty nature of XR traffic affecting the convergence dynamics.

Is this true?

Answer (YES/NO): NO